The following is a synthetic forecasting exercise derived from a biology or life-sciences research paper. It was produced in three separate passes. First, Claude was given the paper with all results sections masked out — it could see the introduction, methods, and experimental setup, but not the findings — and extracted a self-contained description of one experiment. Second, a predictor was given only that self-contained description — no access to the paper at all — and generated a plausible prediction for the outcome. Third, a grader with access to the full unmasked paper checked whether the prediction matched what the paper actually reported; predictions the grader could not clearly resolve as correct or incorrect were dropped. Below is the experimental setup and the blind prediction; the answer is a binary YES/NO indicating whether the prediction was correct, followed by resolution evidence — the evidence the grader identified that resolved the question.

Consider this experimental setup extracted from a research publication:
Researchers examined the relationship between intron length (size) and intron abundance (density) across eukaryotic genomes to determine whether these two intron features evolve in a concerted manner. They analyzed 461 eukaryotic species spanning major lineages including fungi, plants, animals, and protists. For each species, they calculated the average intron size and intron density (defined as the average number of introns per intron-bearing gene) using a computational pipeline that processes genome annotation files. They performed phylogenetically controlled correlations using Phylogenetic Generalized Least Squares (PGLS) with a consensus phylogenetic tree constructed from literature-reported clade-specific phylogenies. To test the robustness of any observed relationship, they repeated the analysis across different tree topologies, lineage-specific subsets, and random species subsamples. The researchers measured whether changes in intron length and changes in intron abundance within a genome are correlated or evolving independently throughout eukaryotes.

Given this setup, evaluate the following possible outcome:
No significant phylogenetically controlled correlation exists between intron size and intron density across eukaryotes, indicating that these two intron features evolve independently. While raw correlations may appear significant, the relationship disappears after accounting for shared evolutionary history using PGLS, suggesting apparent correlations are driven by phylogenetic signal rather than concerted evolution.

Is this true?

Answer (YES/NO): NO